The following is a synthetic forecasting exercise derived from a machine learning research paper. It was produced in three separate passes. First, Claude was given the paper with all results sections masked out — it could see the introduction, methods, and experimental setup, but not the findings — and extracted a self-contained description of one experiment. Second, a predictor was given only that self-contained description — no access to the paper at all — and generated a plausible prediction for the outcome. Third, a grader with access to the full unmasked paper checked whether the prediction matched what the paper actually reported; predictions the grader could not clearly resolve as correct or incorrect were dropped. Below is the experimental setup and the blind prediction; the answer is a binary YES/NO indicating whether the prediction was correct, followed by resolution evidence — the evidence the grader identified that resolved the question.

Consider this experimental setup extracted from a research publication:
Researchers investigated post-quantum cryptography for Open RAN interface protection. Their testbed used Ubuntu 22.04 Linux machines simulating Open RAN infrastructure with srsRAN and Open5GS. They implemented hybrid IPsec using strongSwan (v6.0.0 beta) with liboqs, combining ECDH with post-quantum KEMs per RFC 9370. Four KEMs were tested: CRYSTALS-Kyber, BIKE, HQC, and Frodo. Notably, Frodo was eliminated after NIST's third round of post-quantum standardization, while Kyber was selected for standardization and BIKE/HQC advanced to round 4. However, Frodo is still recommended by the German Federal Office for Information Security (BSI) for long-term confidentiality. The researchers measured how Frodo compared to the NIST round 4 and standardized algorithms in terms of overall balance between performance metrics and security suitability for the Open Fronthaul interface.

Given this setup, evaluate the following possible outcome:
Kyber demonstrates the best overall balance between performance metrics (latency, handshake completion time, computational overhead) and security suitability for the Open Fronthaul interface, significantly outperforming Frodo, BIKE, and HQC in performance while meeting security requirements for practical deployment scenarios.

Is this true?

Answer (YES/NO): NO